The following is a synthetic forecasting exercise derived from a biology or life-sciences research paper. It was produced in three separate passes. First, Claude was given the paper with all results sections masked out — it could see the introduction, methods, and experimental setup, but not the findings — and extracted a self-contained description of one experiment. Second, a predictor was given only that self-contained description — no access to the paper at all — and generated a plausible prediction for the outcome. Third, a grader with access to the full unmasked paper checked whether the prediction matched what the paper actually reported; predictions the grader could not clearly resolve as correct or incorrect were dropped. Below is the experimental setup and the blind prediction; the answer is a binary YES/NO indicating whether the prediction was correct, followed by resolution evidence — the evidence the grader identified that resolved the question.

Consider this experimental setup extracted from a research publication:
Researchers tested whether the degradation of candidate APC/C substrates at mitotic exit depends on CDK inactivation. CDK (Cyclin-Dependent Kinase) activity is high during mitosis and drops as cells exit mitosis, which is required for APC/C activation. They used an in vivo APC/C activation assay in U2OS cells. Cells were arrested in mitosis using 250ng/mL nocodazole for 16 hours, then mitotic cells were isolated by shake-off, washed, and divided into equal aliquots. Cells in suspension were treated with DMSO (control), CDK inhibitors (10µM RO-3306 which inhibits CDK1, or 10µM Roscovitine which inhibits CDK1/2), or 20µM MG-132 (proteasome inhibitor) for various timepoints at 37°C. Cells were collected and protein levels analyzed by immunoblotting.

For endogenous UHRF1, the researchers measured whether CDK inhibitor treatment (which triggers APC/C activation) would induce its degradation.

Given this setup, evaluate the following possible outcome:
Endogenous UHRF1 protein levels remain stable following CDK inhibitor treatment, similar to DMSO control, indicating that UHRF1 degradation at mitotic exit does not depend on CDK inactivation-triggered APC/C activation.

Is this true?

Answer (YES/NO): NO